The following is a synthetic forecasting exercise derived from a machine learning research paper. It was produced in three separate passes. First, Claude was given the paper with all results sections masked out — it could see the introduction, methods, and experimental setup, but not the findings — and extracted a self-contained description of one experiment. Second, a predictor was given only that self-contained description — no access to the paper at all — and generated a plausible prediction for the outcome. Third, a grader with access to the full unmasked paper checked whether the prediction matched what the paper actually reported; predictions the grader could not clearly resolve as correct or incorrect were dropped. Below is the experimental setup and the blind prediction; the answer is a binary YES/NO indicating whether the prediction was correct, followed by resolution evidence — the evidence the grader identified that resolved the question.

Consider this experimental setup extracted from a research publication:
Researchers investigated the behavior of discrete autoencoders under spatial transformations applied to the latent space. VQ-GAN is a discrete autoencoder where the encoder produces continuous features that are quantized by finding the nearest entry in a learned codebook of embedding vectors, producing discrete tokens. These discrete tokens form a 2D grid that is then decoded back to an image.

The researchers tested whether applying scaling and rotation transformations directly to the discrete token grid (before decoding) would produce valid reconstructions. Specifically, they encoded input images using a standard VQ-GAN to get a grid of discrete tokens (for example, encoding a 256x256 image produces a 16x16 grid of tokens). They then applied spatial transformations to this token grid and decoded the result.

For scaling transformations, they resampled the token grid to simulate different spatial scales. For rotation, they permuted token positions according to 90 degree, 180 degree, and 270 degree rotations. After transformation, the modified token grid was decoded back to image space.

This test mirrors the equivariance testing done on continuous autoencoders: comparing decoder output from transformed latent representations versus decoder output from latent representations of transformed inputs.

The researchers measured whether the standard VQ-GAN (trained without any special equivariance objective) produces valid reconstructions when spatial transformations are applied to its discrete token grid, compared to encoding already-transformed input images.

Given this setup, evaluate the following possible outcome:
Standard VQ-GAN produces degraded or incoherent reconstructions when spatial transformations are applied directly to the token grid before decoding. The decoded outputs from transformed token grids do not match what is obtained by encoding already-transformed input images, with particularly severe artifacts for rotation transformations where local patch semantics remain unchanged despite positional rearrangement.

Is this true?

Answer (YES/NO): YES